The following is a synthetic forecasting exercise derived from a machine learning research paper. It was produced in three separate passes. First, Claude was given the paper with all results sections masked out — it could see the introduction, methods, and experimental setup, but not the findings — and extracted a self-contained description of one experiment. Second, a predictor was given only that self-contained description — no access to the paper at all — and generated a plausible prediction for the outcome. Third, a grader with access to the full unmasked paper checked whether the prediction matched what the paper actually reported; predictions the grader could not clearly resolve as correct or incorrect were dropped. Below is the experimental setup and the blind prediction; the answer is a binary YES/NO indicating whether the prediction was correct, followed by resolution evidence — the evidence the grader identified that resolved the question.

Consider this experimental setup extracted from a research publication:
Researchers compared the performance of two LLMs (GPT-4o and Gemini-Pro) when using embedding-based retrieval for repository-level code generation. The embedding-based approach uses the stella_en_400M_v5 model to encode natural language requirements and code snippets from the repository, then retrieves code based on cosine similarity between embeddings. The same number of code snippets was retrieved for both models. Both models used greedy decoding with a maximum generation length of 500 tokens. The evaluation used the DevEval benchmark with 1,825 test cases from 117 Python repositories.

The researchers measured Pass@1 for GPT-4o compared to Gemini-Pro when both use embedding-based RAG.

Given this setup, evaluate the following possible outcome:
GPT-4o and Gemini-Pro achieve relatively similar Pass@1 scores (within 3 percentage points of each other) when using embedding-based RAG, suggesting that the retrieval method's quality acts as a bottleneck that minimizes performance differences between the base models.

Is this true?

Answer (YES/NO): YES